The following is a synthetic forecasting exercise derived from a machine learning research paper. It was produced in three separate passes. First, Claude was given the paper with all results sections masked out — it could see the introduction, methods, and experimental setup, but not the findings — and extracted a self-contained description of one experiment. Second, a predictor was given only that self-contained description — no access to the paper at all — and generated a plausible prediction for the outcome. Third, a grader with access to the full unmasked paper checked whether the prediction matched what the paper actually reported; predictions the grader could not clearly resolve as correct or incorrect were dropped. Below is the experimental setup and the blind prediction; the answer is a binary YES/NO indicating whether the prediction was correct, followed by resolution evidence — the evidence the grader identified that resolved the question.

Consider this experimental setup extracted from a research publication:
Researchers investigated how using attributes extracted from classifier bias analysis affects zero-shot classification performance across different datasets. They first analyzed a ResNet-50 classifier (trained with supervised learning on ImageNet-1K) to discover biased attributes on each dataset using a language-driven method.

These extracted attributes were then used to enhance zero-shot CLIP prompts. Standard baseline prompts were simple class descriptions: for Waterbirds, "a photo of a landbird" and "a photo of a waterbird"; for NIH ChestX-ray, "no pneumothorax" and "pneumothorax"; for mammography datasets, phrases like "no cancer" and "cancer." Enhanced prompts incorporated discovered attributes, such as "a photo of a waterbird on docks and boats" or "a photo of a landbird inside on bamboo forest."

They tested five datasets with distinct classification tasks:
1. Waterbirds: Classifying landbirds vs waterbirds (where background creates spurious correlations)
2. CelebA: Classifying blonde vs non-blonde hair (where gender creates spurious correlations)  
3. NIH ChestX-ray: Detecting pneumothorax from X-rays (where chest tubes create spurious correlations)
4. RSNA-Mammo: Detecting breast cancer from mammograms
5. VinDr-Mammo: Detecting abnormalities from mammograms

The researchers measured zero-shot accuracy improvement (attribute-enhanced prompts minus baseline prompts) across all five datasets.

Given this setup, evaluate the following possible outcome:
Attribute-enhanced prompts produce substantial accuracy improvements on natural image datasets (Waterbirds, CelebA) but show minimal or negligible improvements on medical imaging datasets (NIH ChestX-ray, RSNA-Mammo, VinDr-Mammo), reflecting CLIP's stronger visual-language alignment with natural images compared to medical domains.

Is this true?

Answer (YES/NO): NO